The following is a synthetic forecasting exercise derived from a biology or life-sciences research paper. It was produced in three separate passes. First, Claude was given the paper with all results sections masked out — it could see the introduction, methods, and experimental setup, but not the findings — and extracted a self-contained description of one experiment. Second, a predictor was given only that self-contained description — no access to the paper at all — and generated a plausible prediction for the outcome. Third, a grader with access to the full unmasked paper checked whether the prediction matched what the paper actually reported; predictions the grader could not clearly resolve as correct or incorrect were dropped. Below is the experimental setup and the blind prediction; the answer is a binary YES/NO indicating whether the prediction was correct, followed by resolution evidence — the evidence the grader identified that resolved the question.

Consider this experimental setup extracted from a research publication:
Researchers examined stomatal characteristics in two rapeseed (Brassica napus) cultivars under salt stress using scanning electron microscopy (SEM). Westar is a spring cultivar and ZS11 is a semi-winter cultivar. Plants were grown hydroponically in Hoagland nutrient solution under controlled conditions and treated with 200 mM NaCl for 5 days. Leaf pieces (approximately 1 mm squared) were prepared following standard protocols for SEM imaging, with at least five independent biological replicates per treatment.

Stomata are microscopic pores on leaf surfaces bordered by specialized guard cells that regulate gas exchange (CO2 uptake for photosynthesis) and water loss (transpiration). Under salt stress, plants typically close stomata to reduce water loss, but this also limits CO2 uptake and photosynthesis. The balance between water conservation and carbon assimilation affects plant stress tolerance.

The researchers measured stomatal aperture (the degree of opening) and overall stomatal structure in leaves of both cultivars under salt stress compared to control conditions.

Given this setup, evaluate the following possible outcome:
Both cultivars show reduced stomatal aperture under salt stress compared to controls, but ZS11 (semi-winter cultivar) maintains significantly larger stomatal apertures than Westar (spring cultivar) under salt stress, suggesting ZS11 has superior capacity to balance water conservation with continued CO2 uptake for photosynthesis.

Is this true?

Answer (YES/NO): NO